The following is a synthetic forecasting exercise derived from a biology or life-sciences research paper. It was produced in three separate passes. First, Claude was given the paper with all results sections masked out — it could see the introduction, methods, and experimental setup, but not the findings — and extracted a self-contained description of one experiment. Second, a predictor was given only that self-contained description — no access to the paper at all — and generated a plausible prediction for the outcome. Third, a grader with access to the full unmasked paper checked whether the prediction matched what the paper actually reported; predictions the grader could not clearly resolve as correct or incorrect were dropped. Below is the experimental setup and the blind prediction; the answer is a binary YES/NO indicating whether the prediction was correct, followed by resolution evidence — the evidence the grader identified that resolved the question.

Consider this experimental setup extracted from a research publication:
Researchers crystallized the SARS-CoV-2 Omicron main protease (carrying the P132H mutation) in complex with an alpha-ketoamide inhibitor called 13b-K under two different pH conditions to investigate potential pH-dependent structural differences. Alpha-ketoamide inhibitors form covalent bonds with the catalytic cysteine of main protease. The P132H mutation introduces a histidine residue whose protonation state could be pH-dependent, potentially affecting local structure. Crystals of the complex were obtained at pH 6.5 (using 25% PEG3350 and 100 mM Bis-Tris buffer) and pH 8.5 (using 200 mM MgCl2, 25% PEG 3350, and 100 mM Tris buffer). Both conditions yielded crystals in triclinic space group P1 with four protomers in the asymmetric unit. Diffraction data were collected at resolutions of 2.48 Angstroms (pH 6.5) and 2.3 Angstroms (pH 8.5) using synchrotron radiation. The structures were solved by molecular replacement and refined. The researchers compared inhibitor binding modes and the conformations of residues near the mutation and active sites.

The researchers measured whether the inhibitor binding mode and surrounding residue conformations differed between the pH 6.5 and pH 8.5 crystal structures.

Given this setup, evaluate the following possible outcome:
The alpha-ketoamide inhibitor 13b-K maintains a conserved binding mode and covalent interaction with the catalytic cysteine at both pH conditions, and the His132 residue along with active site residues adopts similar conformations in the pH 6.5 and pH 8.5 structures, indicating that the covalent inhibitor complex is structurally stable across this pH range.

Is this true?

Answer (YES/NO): NO